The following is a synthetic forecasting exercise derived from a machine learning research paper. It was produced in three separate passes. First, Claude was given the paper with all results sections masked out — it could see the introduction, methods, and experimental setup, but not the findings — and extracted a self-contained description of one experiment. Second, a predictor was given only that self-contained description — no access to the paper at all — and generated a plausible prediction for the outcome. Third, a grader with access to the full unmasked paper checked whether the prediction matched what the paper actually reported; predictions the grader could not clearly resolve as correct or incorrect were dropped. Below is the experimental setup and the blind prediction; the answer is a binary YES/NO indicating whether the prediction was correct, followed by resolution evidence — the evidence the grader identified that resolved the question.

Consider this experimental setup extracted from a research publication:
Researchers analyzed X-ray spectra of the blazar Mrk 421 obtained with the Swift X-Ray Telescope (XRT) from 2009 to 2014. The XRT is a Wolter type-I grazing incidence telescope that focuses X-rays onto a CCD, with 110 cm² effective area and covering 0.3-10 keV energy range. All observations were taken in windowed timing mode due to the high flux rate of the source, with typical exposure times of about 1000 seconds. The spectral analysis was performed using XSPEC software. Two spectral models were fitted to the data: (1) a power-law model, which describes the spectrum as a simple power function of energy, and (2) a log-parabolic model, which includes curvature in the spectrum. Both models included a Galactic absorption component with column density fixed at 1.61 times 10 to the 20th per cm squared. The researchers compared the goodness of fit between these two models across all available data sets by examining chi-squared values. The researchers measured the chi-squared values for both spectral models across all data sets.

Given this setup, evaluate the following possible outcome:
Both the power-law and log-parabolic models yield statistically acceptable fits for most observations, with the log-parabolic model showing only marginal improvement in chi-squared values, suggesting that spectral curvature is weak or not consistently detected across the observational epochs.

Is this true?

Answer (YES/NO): NO